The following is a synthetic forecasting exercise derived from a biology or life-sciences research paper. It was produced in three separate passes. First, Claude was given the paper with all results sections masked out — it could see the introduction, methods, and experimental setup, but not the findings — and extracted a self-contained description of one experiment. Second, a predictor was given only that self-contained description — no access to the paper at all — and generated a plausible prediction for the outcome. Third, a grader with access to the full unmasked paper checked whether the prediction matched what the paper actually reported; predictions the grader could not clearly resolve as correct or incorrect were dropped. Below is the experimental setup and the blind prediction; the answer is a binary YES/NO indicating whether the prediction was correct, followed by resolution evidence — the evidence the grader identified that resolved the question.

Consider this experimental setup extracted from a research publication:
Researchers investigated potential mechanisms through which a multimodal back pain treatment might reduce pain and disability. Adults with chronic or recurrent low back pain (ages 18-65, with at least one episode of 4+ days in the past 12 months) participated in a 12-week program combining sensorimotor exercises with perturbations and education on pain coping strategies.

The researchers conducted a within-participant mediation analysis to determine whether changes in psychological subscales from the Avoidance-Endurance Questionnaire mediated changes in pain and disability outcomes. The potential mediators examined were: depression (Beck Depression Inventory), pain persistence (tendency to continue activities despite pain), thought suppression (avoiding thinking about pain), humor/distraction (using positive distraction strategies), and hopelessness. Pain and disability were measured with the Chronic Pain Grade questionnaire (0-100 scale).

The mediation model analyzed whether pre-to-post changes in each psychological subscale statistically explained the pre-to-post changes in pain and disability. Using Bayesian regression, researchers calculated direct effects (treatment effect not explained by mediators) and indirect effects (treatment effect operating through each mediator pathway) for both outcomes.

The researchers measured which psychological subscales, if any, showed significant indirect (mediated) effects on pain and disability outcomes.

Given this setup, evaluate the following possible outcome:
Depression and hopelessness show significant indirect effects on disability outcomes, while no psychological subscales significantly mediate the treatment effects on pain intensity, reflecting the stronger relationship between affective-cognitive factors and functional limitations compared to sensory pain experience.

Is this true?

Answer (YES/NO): NO